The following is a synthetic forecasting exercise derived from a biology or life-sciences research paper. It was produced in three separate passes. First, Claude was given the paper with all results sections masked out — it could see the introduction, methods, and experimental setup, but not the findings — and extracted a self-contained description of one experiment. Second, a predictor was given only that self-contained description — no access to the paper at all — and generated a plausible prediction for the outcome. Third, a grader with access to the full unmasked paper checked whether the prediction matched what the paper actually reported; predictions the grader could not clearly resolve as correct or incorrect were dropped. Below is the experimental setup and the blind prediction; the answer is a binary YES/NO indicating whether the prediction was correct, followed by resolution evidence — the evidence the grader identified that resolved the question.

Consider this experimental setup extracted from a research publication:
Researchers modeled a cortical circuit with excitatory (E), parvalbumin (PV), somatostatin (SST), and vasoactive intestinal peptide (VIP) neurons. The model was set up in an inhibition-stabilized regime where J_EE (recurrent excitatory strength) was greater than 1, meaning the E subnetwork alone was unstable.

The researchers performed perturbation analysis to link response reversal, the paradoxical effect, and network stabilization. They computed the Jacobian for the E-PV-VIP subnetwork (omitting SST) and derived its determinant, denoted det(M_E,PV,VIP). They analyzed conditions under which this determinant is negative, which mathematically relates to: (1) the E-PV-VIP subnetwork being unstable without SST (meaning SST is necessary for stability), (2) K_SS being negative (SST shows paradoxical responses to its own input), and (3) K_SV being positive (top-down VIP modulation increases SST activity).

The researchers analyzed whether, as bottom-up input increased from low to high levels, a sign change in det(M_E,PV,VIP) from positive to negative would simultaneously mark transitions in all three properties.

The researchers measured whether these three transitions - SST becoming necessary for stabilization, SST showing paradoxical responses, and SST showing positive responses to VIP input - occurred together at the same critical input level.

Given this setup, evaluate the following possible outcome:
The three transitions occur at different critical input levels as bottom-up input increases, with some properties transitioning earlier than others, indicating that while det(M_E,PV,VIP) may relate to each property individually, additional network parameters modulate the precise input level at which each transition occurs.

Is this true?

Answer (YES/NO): NO